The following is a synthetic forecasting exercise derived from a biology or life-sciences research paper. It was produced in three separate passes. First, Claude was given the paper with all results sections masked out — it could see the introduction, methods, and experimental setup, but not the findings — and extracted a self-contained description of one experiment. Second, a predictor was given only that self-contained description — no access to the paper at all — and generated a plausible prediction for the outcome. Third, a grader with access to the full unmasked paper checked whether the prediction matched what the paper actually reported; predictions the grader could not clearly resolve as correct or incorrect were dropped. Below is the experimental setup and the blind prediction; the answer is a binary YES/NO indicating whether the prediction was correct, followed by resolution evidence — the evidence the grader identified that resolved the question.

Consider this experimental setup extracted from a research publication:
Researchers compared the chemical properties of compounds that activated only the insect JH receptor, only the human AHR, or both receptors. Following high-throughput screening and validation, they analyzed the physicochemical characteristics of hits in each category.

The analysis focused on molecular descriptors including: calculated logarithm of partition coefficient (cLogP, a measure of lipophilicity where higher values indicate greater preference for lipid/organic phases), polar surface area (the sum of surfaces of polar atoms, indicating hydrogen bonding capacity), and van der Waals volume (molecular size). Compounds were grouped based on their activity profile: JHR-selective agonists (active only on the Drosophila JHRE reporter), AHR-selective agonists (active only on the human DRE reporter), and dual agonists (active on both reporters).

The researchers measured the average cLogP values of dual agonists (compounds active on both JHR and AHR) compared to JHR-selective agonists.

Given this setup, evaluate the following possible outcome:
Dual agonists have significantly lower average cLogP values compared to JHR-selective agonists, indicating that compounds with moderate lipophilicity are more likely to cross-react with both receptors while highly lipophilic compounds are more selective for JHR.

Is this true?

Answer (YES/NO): NO